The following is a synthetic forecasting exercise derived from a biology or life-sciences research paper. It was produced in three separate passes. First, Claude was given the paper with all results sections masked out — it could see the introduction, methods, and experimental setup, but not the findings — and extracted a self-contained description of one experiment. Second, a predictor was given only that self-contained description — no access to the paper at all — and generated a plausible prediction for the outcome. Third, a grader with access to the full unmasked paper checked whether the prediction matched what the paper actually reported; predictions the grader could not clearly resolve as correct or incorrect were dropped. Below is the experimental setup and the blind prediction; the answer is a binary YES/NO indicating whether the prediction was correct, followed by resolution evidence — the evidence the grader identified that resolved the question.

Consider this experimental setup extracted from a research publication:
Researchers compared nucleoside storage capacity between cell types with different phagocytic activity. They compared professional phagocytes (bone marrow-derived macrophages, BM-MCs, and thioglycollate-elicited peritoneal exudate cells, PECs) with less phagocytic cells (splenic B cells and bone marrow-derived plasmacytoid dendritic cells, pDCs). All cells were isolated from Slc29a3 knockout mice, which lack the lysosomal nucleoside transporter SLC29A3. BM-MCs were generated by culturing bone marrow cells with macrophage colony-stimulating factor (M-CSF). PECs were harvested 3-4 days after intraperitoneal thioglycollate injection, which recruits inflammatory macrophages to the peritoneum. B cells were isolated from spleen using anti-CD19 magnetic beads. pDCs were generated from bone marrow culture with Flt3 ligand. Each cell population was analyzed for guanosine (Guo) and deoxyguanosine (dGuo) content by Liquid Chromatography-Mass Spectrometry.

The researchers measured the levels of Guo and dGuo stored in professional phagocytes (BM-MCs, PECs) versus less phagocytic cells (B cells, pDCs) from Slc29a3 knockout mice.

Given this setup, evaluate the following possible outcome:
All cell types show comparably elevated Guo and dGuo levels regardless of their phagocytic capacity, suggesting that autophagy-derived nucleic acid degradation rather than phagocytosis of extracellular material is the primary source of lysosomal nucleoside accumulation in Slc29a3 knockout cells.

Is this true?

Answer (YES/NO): NO